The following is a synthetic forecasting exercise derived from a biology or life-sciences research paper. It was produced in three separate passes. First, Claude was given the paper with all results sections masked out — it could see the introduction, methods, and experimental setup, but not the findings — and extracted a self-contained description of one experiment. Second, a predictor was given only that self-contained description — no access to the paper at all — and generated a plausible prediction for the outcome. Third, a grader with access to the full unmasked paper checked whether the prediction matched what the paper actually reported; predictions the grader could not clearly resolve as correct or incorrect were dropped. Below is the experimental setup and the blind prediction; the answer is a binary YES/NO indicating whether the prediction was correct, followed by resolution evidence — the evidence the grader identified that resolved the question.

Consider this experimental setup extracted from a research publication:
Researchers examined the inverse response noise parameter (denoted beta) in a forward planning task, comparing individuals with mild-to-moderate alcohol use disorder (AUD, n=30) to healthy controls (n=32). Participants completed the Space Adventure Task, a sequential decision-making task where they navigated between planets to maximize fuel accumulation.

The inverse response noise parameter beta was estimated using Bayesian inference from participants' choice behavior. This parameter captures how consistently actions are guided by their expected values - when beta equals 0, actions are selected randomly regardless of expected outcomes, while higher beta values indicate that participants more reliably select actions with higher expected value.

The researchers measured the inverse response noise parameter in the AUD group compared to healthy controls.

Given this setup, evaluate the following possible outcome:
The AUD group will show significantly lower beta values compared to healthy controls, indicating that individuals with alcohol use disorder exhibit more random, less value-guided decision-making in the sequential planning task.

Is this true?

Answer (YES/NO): NO